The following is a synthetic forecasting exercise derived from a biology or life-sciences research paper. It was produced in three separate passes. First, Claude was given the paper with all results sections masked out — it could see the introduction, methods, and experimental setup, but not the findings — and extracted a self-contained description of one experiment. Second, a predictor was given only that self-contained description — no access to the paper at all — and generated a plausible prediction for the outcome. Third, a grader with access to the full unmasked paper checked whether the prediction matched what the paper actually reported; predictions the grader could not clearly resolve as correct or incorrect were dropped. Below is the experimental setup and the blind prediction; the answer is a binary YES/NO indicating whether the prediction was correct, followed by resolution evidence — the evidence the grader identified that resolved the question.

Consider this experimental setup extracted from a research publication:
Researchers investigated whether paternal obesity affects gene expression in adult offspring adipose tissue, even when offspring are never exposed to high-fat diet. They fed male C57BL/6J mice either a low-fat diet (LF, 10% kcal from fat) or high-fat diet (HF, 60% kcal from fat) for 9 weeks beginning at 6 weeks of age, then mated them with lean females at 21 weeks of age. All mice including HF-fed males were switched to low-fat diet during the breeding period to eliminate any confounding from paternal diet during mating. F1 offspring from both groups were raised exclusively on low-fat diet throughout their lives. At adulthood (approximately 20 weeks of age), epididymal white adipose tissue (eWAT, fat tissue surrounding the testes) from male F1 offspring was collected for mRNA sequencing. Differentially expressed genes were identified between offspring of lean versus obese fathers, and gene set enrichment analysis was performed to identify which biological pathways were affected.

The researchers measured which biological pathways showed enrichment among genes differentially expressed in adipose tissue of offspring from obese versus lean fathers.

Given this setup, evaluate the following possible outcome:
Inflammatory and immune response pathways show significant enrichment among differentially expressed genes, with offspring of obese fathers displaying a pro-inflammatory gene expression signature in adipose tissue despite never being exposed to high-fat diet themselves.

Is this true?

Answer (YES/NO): NO